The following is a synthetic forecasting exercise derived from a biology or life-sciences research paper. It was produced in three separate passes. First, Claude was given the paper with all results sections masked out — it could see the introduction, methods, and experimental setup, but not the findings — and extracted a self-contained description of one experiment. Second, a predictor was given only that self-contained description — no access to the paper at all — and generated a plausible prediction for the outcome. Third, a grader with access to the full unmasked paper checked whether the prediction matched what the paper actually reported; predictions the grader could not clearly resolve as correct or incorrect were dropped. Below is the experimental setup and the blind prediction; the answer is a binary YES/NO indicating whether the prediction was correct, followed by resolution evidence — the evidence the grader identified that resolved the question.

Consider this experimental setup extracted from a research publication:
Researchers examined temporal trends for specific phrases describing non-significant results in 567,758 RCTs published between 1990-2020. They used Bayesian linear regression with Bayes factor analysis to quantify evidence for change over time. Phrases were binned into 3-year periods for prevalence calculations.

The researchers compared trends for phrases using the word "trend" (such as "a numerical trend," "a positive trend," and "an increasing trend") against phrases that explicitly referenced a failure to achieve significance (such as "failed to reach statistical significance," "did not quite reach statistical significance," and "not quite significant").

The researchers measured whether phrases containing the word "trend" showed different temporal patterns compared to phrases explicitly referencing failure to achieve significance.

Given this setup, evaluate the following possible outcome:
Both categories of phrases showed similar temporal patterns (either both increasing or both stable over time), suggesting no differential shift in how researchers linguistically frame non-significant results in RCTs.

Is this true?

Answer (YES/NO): NO